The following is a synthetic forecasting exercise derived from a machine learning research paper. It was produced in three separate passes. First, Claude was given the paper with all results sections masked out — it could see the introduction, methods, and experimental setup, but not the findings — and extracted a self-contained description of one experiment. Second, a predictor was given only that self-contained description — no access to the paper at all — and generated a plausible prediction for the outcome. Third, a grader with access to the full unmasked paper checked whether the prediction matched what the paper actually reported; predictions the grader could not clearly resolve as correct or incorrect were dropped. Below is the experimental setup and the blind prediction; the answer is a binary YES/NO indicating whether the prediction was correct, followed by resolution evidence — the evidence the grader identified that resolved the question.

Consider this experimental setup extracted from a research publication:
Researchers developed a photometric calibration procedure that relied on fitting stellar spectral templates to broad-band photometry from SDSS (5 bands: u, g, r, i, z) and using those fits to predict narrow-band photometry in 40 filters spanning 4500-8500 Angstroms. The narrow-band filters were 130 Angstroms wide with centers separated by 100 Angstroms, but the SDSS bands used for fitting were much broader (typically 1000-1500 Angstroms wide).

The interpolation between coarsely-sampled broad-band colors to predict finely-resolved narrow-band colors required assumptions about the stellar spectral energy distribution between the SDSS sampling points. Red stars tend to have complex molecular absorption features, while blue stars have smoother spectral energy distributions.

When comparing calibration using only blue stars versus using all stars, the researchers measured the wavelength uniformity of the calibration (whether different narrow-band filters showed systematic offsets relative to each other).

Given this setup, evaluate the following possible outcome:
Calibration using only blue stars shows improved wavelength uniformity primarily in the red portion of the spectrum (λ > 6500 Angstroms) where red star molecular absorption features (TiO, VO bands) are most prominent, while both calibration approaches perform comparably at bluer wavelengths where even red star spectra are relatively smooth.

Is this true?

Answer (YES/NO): NO